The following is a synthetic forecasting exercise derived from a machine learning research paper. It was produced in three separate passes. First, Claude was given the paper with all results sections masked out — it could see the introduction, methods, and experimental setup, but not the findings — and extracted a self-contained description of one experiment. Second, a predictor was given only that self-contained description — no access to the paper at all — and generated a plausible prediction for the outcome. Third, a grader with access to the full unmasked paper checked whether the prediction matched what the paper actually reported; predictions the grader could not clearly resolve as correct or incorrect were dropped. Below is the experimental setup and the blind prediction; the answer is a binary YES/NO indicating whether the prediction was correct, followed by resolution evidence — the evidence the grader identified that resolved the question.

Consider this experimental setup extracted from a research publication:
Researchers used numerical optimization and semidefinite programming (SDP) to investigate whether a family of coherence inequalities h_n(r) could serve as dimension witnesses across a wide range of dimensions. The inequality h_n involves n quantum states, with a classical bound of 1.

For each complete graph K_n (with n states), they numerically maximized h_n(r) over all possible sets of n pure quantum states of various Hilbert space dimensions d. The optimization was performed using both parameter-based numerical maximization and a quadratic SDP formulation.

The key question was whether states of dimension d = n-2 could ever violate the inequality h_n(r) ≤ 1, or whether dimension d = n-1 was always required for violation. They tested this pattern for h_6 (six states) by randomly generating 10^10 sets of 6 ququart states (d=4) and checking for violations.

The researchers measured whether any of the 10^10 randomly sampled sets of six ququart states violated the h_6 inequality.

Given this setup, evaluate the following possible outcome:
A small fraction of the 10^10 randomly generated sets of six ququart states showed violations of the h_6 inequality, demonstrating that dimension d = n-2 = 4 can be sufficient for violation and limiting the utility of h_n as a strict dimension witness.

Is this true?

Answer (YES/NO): NO